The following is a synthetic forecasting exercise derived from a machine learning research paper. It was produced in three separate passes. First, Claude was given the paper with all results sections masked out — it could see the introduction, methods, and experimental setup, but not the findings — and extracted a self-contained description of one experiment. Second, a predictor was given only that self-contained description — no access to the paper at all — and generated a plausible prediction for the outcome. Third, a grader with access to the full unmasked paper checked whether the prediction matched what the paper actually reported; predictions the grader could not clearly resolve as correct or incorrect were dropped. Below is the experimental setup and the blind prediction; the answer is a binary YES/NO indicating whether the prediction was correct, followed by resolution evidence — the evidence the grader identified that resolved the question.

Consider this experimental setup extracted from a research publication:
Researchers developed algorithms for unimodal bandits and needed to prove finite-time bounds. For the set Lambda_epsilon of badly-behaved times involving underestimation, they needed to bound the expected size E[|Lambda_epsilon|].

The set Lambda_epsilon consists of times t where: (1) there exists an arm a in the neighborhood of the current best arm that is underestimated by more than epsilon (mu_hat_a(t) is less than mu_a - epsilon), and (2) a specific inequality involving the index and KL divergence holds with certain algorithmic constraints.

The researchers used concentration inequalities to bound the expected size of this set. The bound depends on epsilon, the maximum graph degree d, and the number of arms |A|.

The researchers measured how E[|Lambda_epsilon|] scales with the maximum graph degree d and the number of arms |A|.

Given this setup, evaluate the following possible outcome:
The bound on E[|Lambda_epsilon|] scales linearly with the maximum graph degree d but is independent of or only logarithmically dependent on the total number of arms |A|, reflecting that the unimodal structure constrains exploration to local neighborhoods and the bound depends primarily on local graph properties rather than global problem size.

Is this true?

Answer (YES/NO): NO